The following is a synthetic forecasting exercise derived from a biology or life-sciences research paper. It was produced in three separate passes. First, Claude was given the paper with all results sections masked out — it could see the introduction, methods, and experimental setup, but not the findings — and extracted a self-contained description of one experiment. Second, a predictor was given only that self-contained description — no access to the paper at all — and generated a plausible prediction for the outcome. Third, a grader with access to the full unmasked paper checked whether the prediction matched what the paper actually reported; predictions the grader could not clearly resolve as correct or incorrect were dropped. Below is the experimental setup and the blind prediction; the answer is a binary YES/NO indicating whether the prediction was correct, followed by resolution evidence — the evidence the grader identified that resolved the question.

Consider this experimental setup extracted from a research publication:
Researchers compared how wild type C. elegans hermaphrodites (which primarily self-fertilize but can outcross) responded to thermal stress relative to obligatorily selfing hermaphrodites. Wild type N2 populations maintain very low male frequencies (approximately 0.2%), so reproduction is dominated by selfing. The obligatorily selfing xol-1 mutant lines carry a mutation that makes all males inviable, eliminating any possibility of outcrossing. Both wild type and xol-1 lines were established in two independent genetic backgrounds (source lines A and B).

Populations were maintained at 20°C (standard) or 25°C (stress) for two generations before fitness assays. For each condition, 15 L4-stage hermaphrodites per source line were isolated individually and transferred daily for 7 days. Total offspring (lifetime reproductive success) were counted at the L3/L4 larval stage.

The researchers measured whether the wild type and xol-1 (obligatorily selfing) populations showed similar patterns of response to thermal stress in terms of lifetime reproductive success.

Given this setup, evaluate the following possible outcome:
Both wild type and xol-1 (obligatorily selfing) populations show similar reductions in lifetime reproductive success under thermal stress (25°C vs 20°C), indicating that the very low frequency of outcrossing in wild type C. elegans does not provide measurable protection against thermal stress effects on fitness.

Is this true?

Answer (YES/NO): YES